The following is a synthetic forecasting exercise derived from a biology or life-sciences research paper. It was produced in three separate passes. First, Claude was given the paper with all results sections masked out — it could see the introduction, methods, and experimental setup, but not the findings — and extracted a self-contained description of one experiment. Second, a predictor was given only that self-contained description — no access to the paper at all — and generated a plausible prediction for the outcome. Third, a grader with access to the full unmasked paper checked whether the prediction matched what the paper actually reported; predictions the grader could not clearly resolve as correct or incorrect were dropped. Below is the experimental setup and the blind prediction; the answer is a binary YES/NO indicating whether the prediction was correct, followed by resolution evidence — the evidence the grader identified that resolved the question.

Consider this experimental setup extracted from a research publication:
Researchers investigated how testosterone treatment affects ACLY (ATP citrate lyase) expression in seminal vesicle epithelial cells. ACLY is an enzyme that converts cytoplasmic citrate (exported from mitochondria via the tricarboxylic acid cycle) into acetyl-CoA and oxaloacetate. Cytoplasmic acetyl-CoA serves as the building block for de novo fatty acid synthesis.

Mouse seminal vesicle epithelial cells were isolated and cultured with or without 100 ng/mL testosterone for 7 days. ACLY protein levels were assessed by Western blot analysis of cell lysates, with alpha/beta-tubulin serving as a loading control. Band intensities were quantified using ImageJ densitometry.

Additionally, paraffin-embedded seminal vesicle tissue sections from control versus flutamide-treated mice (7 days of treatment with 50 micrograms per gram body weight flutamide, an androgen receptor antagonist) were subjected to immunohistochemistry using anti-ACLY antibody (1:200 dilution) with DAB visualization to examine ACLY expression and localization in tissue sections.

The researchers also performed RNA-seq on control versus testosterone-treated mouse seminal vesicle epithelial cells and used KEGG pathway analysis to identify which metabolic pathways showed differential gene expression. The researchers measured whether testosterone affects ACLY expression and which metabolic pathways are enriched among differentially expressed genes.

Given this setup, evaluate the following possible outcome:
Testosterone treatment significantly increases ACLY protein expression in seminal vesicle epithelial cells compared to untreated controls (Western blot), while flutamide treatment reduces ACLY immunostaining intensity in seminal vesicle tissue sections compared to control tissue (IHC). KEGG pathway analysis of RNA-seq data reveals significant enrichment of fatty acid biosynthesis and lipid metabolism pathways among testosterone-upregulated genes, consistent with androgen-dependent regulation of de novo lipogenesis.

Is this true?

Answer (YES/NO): YES